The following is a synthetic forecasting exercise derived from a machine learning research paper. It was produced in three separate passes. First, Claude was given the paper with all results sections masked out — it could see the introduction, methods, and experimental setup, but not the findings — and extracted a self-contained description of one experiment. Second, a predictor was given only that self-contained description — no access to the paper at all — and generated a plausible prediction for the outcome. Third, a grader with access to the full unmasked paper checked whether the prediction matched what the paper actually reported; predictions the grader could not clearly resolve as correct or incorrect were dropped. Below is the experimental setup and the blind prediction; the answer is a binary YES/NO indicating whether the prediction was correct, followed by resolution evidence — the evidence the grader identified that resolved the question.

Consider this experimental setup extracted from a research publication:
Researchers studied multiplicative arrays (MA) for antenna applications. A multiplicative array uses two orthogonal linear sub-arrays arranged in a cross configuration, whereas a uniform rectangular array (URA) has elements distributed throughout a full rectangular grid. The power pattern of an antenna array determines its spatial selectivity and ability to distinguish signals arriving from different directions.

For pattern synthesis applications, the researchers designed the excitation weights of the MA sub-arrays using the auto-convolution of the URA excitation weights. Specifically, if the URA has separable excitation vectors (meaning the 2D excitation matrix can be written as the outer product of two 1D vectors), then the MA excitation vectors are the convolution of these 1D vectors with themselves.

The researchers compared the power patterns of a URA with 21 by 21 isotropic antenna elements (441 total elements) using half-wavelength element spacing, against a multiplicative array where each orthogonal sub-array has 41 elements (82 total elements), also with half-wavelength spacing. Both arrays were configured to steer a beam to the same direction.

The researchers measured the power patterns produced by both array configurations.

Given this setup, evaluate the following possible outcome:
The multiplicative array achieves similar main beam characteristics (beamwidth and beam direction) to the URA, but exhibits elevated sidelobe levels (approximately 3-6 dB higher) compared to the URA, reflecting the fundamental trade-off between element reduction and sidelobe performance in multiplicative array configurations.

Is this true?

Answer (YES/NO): NO